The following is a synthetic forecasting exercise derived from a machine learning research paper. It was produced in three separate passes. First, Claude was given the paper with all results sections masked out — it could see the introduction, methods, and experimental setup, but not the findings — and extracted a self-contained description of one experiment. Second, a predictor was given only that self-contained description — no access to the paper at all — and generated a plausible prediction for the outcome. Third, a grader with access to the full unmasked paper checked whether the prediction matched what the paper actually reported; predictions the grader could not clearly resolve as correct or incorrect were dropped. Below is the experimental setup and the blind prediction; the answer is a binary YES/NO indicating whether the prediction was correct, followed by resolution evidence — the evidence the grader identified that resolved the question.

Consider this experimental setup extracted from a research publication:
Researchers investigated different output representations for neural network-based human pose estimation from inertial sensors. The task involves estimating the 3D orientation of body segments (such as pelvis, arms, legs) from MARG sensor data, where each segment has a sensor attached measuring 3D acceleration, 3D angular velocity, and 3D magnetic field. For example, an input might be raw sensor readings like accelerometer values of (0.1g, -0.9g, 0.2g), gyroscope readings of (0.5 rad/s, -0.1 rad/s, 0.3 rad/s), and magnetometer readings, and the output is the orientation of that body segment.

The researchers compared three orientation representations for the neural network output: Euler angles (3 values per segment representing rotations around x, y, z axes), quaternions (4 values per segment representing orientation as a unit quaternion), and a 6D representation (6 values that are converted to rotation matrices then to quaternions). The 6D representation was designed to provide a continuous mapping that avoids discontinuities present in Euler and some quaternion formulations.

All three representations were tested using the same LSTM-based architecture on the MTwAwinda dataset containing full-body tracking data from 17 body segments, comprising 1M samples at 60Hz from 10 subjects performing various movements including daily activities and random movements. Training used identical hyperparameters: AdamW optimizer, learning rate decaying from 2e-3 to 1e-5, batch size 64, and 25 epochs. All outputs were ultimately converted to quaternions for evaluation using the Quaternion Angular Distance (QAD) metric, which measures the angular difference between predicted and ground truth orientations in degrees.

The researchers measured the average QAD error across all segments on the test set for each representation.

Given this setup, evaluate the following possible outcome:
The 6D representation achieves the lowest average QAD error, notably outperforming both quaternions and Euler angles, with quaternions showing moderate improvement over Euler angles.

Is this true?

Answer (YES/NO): NO